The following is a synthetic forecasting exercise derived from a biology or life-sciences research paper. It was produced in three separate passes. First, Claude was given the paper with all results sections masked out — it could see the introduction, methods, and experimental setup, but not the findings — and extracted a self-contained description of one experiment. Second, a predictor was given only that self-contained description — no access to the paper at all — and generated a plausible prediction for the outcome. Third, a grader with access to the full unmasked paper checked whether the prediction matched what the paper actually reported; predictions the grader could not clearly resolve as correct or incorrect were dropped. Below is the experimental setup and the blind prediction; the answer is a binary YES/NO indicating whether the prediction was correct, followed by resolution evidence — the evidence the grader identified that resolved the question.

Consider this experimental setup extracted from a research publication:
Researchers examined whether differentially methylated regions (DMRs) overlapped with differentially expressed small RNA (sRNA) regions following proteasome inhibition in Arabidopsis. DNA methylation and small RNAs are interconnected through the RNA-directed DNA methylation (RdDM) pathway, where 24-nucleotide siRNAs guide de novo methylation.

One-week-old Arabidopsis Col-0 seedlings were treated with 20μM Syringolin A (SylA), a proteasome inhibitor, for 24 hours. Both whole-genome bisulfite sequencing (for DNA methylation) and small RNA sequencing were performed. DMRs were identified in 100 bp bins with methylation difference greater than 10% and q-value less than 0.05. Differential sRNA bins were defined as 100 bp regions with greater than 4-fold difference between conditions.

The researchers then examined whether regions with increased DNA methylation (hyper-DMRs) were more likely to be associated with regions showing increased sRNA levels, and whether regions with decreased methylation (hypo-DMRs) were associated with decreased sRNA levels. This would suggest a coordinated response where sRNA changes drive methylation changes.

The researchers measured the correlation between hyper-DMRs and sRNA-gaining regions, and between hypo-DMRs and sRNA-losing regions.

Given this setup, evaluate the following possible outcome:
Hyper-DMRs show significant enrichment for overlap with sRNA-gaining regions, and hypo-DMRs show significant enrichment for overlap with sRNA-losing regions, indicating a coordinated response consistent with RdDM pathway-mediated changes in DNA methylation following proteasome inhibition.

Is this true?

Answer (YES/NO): NO